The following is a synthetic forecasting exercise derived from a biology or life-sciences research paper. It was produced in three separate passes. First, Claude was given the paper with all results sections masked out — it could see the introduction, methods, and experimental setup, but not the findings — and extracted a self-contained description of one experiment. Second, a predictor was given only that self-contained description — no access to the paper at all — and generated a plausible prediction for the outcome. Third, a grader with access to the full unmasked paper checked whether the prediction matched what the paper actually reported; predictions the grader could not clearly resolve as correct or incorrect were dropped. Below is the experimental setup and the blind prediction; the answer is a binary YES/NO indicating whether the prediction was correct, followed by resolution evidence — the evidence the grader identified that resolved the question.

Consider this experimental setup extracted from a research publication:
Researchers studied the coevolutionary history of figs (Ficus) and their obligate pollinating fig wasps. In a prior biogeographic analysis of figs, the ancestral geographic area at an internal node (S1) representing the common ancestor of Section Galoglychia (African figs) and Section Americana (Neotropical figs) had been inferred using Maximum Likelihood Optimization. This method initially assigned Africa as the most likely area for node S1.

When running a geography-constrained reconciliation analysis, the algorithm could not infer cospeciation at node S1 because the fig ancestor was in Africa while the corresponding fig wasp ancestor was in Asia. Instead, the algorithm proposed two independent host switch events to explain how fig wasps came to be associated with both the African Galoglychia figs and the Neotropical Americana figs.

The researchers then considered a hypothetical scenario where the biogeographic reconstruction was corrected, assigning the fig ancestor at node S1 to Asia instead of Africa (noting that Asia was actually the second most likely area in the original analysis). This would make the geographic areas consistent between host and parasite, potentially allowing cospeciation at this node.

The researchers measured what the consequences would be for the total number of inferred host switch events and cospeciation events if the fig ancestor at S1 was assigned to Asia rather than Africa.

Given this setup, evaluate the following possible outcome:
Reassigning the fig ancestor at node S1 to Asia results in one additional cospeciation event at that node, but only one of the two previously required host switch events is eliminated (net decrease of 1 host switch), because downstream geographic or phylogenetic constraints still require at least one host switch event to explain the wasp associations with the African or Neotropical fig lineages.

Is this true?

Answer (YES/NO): YES